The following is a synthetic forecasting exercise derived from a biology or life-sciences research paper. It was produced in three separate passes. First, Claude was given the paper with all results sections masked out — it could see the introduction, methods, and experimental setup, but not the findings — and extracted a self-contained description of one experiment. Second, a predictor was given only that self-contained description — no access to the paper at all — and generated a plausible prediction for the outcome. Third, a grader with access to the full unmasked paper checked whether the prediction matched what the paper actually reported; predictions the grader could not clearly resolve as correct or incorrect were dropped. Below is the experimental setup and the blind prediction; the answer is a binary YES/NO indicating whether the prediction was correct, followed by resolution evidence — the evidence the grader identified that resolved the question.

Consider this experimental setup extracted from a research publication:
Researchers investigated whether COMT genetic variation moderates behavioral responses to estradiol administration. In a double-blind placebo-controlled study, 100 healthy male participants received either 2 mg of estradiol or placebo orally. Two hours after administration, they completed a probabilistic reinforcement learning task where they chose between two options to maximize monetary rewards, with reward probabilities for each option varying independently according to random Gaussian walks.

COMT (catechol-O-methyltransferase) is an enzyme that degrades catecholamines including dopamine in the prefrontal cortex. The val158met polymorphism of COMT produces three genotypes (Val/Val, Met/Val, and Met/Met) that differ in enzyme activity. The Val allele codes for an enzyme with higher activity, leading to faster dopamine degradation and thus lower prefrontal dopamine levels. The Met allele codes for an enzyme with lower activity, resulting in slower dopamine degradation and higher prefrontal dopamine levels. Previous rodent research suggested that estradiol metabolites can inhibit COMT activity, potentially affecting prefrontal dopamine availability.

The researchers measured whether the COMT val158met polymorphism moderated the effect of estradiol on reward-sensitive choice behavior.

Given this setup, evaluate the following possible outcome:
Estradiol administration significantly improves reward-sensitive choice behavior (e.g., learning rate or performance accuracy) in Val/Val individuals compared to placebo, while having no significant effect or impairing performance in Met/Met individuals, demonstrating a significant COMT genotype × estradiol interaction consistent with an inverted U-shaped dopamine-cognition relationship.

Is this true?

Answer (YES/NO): NO